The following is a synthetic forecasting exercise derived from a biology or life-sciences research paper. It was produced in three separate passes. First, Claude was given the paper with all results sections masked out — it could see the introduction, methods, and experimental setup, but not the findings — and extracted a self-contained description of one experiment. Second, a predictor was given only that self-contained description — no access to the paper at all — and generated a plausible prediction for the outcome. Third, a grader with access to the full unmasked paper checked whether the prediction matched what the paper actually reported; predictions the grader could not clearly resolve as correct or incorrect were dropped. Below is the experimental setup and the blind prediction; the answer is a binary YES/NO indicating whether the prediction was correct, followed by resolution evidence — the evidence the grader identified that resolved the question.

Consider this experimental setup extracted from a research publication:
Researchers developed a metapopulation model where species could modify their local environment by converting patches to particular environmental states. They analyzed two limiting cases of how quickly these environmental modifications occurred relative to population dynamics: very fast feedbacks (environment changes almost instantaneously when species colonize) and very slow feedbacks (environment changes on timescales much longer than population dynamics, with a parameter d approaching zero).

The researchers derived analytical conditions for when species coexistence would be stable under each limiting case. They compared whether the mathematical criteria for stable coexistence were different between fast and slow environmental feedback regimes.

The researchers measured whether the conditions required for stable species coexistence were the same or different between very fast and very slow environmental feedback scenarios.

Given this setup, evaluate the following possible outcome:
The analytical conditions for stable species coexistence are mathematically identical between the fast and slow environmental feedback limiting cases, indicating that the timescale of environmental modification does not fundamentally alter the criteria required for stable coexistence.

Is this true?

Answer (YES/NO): YES